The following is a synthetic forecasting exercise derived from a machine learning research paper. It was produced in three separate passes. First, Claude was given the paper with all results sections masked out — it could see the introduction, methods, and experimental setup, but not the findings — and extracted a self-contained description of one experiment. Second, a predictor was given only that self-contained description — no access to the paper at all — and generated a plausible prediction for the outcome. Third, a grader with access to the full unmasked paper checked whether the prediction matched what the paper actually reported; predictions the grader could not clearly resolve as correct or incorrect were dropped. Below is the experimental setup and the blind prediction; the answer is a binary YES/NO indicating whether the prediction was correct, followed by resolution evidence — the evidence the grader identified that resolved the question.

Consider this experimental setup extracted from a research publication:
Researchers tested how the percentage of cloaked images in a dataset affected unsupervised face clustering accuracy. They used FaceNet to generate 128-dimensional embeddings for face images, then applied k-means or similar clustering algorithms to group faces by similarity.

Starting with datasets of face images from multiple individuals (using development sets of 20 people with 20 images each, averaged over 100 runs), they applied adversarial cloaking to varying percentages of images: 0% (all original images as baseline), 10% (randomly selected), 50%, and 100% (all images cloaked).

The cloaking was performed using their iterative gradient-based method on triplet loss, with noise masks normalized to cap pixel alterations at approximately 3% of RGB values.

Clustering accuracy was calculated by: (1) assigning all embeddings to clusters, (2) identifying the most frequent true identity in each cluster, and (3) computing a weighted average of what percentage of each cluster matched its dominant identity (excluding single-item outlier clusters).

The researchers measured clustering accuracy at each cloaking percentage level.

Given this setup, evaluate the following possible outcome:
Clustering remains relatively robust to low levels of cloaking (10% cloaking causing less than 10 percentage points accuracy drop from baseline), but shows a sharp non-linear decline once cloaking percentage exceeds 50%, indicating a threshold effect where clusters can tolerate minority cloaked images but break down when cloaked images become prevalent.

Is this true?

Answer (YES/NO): NO